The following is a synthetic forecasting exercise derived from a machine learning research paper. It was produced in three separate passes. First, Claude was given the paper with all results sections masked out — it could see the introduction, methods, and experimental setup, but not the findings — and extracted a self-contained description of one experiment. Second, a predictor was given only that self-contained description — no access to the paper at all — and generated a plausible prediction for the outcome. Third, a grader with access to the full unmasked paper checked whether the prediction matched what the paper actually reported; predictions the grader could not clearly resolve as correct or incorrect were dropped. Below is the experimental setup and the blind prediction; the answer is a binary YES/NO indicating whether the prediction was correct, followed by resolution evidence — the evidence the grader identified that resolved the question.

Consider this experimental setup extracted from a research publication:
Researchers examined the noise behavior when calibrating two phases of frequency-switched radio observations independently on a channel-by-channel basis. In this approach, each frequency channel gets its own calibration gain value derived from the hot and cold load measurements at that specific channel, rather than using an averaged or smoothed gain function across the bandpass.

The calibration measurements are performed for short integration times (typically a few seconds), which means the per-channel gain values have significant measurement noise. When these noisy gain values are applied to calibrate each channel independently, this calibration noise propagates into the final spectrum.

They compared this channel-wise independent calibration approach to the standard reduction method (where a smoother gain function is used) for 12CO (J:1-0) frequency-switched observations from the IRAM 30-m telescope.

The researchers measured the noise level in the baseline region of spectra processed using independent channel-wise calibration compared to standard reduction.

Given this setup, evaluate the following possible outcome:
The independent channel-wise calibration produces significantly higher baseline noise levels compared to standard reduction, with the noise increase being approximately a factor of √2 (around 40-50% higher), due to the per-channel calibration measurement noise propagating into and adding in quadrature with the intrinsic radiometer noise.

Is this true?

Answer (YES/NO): NO